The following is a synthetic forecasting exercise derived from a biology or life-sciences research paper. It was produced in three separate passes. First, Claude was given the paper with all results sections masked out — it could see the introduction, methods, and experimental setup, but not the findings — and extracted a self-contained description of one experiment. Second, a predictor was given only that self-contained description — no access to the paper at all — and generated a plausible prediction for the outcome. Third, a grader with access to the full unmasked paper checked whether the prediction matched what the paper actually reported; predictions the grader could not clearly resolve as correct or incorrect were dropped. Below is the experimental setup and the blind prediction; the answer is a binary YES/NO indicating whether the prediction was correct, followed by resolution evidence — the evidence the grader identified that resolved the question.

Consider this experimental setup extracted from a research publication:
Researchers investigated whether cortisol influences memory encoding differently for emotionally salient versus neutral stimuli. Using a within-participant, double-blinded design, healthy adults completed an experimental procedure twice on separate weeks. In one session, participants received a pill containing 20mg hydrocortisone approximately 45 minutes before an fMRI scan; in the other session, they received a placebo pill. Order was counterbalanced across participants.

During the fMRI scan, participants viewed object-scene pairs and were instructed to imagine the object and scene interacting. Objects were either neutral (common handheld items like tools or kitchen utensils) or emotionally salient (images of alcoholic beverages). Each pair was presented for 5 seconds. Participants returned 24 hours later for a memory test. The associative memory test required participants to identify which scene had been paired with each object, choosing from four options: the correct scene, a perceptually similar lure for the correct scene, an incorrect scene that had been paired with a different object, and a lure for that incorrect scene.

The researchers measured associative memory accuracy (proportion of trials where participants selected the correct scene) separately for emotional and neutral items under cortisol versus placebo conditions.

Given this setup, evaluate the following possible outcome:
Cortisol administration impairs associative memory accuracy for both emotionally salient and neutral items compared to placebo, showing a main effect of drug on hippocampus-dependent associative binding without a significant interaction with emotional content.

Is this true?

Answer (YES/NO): NO